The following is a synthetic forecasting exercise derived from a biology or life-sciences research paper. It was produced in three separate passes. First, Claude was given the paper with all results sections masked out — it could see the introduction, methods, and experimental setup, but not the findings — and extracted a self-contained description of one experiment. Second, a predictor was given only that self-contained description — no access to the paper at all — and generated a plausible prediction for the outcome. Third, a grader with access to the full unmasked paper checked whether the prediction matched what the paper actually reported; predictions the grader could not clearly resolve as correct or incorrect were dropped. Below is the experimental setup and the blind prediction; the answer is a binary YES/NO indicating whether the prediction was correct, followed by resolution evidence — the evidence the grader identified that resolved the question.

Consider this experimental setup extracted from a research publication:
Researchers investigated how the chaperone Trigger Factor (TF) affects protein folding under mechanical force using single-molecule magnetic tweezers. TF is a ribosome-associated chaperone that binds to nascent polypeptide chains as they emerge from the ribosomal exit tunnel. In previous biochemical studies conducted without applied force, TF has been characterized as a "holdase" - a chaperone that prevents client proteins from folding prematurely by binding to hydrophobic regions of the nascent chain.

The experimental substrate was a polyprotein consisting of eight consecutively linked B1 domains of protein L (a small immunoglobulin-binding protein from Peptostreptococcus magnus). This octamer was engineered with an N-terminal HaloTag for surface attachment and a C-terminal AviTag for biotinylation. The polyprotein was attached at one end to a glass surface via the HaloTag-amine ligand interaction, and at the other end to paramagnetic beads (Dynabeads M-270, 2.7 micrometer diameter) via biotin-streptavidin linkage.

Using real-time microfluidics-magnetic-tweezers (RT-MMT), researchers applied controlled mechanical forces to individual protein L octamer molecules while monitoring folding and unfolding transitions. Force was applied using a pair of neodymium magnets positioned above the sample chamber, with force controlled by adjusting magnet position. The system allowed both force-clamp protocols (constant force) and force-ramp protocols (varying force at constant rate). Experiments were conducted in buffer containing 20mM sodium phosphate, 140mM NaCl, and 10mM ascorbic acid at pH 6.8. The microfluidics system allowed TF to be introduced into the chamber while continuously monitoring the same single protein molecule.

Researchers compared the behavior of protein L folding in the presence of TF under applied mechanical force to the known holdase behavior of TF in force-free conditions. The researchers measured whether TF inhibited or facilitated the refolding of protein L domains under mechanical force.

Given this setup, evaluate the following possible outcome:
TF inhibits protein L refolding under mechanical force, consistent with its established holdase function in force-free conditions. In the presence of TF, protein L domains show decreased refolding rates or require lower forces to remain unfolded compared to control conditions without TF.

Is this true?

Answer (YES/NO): NO